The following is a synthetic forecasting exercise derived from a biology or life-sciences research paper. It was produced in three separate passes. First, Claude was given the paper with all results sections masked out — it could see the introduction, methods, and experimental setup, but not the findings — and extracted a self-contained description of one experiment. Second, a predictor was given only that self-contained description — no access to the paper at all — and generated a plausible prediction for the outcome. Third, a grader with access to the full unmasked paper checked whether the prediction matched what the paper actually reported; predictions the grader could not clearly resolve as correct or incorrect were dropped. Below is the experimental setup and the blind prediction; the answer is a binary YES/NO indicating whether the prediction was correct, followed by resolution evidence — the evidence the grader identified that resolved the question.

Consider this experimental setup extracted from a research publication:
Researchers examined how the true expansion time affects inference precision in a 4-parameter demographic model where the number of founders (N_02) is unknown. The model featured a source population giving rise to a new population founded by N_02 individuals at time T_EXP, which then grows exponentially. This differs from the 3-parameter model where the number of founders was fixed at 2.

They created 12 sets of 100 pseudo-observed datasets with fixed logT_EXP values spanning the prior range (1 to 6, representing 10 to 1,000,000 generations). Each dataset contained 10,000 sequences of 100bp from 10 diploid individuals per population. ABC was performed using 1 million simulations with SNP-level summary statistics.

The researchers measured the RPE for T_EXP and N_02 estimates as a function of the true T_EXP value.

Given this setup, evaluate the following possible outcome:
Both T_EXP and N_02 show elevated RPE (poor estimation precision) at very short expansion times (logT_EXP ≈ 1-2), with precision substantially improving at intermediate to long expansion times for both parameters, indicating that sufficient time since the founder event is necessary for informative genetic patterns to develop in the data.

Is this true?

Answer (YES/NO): YES